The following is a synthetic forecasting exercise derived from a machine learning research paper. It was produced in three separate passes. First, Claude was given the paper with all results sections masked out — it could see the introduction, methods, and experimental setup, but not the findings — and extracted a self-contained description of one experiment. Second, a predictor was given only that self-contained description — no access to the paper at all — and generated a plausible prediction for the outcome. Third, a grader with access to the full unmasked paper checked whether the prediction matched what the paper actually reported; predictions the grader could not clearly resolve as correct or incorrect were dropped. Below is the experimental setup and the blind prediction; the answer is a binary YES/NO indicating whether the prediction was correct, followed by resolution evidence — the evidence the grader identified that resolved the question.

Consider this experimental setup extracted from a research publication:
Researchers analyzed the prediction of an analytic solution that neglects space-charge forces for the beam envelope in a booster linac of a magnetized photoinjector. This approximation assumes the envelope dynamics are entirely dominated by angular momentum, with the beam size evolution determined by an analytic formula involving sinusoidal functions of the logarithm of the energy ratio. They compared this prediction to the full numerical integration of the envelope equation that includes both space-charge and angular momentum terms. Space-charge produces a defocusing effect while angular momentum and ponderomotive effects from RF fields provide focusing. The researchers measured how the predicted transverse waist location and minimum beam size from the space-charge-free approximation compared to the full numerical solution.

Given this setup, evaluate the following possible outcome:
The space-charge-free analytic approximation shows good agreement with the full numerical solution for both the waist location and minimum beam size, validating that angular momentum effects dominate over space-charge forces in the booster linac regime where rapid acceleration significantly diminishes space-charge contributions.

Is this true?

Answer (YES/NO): NO